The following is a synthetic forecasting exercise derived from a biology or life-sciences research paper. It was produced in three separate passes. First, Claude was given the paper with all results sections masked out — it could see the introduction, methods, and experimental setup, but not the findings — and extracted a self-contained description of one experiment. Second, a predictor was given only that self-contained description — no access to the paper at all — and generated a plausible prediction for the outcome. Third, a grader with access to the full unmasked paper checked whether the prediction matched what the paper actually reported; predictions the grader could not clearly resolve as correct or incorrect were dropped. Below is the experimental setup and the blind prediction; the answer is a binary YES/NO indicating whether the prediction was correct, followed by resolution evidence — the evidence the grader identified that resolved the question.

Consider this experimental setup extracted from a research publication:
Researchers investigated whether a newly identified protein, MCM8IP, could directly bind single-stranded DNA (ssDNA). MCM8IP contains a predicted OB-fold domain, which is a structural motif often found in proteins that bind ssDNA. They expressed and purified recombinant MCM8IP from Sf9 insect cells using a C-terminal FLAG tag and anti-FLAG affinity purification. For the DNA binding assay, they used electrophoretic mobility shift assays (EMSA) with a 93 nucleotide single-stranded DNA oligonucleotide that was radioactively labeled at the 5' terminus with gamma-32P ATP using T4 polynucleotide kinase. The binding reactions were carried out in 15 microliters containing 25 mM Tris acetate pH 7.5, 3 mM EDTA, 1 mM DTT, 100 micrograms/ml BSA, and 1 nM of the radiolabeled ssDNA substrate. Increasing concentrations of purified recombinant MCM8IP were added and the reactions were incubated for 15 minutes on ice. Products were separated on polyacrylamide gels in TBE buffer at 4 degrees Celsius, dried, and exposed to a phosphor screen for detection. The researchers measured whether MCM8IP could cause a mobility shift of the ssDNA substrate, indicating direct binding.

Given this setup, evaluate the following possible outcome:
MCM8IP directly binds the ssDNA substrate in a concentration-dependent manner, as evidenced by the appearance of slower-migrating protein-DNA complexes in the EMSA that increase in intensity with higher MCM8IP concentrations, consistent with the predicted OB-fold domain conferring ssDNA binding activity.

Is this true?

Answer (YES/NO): YES